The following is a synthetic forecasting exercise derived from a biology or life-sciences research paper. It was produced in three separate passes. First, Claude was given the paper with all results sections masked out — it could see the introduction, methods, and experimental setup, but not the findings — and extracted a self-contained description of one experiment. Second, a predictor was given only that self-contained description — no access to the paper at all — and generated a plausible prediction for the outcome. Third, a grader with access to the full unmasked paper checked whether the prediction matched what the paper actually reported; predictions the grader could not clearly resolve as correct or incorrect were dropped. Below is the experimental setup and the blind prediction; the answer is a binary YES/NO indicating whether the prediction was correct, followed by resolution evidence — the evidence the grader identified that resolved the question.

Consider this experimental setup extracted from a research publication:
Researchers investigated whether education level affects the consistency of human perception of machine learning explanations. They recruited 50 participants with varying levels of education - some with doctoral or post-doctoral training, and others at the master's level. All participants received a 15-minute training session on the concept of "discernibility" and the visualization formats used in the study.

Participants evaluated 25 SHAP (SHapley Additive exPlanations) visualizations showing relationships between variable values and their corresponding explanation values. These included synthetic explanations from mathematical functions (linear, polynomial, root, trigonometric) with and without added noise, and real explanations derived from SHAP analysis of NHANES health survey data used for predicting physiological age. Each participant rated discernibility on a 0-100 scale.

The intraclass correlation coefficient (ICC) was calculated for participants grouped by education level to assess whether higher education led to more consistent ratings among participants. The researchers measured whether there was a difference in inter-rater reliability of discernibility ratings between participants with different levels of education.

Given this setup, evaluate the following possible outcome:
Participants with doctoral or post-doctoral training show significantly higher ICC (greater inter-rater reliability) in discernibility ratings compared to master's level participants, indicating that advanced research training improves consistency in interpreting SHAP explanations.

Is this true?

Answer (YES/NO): NO